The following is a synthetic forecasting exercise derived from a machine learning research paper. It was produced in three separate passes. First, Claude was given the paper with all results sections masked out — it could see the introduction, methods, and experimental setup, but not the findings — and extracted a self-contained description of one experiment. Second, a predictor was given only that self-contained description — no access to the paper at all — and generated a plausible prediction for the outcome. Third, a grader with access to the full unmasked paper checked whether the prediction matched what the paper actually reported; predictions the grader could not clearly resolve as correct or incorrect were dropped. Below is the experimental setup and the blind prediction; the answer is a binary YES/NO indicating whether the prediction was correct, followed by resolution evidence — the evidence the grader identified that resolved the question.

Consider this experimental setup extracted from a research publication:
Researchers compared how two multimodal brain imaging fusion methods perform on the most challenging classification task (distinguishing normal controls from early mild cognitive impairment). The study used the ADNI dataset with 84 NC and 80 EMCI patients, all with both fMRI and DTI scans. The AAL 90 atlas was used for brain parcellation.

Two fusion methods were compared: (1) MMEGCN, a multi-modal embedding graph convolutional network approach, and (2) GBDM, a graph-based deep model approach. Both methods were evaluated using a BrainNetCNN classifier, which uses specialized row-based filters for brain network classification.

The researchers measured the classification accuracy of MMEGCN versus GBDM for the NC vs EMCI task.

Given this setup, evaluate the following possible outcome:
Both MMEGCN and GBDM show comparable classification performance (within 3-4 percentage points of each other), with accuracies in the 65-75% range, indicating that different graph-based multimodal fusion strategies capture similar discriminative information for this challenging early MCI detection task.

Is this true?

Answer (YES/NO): NO